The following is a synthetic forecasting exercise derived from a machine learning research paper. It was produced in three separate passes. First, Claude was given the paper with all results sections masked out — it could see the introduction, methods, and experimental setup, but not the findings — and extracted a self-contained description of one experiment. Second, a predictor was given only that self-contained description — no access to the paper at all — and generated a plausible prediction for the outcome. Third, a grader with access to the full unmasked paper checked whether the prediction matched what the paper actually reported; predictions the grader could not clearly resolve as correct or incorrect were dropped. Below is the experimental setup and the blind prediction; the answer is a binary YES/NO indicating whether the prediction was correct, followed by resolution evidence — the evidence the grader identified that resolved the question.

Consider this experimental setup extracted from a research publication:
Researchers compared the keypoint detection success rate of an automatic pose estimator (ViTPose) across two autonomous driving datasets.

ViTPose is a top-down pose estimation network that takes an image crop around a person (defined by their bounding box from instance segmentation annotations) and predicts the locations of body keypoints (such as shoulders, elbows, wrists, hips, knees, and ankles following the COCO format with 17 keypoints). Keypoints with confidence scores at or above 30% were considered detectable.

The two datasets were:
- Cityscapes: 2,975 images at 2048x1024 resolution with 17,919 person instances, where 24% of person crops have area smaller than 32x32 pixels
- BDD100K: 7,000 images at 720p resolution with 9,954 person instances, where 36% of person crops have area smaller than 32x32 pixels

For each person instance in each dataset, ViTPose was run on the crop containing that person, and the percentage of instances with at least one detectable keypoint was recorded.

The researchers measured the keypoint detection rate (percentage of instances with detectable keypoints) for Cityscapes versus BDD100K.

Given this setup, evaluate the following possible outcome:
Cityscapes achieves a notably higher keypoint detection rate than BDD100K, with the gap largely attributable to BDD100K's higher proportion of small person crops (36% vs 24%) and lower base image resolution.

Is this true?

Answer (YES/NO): YES